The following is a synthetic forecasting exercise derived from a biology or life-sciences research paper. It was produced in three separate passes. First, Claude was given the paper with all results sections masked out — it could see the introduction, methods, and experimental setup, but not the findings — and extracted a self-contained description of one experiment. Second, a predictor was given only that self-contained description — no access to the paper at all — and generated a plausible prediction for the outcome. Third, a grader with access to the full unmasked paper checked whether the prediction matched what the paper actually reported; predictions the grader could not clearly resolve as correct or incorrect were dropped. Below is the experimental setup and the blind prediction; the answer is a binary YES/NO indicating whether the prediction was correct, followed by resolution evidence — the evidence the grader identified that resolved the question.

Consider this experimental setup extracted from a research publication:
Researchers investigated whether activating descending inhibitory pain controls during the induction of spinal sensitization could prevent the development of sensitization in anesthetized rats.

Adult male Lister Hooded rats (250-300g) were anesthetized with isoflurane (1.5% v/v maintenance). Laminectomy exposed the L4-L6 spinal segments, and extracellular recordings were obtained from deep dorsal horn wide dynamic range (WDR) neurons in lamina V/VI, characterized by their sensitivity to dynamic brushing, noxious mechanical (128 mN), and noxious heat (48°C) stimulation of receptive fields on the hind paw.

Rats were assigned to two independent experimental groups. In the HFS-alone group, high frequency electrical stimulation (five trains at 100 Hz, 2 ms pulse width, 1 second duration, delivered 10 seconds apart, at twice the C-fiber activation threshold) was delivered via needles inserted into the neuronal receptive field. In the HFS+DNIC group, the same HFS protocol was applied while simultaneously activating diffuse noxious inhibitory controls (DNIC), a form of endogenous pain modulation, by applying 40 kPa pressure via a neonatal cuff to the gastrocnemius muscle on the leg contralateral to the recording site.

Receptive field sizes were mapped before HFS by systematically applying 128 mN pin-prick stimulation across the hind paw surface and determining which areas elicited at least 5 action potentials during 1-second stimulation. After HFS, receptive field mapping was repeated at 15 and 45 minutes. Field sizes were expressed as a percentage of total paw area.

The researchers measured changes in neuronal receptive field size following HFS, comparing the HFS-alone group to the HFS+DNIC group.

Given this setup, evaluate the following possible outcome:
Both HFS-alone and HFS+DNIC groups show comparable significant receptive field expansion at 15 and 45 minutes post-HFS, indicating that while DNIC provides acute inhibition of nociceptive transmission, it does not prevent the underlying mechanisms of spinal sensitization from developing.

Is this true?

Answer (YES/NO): YES